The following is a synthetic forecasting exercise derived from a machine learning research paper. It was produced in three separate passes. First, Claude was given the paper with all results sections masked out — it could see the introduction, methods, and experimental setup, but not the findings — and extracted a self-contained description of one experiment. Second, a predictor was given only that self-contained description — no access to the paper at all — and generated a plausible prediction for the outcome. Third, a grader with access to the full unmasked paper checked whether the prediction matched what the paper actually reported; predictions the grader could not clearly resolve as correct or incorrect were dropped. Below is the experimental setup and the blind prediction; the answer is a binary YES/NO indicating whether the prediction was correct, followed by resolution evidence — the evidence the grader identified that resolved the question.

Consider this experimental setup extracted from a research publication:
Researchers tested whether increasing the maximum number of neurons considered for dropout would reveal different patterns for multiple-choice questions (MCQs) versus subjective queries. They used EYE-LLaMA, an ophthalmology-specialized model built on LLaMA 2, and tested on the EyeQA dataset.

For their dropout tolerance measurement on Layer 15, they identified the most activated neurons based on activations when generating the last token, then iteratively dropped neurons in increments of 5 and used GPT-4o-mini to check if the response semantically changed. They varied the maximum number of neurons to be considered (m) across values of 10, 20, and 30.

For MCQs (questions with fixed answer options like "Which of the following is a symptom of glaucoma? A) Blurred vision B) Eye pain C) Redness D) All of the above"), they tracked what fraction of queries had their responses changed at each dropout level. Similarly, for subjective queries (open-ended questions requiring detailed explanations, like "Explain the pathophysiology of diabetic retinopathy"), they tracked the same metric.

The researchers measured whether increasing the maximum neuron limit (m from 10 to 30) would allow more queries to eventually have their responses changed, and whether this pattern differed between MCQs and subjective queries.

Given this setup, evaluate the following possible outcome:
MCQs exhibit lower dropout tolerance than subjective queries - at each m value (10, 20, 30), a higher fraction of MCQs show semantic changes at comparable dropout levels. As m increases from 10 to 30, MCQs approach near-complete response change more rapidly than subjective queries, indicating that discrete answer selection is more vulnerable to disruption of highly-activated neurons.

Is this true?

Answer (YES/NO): YES